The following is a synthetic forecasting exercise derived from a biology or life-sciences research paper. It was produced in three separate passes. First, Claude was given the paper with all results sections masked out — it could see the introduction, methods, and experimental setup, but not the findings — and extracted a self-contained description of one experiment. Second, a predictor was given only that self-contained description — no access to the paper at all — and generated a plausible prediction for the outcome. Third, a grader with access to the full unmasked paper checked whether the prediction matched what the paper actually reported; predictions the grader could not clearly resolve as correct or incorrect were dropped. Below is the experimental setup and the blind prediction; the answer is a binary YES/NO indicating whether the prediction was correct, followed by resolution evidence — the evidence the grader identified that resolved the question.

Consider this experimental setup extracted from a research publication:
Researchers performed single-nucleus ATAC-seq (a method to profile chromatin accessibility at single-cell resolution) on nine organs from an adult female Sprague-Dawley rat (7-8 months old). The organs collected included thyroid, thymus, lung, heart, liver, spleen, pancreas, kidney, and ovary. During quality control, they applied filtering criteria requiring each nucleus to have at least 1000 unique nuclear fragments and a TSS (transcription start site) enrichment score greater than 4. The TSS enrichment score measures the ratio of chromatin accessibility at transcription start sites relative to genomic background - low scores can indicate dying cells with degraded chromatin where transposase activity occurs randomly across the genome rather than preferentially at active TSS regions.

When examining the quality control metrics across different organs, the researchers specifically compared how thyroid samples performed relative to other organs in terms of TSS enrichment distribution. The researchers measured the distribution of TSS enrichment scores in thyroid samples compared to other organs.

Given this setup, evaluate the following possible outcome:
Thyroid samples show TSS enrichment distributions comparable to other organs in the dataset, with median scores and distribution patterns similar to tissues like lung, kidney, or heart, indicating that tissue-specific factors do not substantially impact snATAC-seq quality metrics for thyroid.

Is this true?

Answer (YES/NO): NO